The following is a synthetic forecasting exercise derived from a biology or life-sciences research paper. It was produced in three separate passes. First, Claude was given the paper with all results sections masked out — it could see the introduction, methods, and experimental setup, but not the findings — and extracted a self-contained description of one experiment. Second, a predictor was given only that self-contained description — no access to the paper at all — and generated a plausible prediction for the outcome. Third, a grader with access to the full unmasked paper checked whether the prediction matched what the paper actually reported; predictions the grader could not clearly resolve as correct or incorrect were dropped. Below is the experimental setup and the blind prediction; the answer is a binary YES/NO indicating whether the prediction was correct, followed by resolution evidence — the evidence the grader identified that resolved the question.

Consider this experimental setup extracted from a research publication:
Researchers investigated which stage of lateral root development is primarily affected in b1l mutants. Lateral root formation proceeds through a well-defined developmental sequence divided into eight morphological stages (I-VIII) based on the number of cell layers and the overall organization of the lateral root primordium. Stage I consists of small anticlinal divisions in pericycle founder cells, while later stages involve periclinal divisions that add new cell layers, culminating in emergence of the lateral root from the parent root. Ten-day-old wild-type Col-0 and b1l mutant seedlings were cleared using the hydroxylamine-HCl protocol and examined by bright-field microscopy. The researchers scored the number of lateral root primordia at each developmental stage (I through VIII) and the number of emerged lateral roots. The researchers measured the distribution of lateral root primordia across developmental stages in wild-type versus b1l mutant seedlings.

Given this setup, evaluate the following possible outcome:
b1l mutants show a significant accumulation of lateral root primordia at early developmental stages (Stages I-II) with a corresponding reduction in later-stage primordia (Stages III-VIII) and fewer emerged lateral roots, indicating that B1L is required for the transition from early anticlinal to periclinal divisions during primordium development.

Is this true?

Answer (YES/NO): NO